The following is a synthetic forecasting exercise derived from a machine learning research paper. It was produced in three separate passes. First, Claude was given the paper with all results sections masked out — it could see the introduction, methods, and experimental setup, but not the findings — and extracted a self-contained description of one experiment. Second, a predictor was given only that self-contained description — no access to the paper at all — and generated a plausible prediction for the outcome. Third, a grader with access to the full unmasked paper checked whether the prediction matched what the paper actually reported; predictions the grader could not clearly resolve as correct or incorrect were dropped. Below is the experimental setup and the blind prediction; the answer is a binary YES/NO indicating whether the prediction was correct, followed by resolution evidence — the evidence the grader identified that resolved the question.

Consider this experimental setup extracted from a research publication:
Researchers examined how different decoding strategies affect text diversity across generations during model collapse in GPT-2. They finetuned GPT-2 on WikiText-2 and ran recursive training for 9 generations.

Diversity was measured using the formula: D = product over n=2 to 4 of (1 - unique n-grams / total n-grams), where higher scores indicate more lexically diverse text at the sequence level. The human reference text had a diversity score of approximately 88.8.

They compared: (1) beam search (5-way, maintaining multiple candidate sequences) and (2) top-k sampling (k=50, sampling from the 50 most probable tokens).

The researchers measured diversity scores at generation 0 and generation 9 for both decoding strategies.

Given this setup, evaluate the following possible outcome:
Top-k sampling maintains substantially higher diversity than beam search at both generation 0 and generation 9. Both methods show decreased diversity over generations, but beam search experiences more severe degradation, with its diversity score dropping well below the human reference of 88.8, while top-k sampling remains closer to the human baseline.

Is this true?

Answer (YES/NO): YES